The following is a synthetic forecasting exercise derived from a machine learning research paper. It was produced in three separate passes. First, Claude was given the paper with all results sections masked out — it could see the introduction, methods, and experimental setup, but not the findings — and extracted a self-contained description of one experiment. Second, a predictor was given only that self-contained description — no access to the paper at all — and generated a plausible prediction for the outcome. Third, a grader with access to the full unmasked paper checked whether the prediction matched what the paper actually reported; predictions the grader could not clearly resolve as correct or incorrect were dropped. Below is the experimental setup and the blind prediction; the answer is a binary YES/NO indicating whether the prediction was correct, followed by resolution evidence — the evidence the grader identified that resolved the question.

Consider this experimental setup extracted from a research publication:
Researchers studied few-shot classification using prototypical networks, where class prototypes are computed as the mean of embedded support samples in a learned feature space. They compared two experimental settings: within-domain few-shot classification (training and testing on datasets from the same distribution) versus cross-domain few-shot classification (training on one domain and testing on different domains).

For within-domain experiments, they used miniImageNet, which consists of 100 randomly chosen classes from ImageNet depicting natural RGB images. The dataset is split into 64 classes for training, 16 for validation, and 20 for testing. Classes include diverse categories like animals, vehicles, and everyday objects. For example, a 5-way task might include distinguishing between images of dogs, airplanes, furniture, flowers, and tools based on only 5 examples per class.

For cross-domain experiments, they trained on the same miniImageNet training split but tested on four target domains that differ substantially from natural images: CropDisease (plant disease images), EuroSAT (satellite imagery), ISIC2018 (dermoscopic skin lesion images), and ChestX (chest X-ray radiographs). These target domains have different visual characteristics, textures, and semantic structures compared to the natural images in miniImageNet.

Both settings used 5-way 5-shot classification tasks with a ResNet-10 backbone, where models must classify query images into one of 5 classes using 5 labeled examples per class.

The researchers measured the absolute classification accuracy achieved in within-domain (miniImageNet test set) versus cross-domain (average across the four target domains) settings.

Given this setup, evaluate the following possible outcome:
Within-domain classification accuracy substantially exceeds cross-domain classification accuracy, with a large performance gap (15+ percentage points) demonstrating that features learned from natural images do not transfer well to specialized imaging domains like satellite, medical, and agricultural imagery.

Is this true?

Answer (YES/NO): NO